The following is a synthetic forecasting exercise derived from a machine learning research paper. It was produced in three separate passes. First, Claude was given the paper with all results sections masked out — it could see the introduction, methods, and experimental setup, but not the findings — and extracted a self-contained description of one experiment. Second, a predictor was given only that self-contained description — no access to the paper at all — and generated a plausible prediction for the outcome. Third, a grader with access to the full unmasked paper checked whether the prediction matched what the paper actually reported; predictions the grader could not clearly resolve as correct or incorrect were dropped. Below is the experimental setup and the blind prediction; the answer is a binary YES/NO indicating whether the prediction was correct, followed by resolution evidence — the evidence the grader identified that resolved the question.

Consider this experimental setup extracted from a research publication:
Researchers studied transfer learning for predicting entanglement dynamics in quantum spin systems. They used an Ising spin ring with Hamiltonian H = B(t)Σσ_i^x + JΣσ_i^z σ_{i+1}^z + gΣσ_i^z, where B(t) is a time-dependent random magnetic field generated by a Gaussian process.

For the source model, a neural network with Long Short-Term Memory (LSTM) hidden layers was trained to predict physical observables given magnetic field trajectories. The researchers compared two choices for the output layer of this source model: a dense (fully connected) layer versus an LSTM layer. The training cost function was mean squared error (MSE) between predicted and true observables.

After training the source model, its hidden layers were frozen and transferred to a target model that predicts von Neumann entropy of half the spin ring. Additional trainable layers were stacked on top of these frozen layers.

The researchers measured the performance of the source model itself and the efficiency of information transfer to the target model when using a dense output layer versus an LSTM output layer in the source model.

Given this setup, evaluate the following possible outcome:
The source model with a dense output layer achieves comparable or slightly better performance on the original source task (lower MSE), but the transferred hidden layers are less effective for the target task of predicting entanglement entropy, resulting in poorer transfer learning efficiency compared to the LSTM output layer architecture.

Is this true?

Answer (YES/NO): NO